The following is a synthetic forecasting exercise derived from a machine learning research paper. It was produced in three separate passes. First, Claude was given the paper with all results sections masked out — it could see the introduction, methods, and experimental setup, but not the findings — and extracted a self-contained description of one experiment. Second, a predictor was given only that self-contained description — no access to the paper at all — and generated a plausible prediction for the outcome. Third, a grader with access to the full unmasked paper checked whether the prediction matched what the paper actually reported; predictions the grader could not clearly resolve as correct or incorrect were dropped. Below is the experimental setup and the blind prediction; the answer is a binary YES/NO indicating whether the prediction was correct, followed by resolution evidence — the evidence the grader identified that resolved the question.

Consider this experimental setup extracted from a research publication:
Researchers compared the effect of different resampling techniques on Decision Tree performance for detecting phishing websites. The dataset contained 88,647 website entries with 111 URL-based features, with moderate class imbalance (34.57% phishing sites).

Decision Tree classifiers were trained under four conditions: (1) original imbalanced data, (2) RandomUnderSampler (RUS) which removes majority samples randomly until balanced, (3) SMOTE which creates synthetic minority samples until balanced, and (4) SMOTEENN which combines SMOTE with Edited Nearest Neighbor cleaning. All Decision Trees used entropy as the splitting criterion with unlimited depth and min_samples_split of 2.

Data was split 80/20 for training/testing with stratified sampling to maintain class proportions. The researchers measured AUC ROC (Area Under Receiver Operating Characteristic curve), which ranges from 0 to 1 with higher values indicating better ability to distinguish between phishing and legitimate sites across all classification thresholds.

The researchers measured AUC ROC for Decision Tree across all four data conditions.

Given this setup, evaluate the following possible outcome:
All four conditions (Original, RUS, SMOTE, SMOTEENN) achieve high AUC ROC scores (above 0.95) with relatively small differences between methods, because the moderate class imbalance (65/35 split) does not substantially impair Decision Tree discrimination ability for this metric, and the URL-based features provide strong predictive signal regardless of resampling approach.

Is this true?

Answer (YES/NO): NO